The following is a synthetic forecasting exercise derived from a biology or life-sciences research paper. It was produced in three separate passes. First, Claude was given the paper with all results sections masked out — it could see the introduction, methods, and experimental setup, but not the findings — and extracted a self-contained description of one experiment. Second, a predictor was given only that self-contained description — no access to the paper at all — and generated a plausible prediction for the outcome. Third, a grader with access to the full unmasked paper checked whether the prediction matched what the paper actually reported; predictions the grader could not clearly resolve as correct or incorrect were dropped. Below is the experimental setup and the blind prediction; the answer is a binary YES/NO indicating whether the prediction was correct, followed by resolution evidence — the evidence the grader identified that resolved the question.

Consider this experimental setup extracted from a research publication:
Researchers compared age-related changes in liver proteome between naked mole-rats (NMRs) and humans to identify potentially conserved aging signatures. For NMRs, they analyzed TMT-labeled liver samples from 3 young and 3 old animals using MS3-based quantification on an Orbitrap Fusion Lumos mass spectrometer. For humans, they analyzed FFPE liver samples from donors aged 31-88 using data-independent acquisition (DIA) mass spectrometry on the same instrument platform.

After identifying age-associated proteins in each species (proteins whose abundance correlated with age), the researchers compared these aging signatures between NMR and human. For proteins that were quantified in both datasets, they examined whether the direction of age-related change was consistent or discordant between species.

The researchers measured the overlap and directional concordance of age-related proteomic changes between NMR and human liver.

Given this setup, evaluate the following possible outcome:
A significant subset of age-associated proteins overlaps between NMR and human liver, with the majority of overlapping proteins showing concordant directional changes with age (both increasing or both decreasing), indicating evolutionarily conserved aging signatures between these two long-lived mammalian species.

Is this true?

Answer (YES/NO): YES